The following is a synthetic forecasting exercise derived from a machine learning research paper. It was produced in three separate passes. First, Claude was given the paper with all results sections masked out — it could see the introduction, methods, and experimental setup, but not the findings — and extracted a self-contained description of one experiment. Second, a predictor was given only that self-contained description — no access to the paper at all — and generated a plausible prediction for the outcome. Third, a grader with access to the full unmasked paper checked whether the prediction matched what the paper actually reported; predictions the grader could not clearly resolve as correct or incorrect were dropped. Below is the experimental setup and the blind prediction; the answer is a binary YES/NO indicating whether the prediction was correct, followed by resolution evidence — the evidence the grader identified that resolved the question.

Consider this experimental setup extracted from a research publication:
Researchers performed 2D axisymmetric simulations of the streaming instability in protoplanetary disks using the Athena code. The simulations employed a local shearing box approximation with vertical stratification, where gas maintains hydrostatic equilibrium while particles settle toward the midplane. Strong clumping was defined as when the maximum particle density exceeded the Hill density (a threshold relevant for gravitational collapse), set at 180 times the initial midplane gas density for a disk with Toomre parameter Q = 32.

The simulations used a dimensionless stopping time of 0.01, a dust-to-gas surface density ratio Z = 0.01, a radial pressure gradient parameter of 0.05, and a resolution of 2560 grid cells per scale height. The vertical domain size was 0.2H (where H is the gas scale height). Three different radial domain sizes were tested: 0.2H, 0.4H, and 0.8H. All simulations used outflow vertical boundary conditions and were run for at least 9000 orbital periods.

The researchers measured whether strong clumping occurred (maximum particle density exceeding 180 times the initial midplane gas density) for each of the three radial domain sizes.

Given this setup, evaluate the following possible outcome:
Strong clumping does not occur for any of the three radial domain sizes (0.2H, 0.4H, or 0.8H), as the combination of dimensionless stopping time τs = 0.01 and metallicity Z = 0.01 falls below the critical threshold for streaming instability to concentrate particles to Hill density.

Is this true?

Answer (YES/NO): NO